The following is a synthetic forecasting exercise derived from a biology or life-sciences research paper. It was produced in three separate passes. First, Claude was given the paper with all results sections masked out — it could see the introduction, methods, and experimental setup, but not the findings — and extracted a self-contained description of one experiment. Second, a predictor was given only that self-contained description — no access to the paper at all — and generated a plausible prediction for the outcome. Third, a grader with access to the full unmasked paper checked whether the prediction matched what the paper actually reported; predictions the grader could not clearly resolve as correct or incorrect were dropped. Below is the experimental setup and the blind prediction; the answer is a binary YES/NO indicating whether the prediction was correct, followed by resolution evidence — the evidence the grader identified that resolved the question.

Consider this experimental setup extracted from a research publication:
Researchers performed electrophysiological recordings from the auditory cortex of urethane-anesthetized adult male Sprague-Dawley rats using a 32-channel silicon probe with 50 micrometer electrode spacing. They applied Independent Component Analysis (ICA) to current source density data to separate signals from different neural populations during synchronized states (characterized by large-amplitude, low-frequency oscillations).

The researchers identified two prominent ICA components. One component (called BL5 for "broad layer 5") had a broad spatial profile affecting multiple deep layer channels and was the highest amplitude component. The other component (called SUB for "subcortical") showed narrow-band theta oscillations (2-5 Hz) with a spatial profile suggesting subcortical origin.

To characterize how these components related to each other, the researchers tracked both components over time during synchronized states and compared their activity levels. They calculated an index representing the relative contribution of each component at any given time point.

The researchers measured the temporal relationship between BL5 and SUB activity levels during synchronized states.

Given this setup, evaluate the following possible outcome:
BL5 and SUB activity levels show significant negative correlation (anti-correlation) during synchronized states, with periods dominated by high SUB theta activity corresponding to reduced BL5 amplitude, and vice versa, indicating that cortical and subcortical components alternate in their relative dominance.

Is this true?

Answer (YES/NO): YES